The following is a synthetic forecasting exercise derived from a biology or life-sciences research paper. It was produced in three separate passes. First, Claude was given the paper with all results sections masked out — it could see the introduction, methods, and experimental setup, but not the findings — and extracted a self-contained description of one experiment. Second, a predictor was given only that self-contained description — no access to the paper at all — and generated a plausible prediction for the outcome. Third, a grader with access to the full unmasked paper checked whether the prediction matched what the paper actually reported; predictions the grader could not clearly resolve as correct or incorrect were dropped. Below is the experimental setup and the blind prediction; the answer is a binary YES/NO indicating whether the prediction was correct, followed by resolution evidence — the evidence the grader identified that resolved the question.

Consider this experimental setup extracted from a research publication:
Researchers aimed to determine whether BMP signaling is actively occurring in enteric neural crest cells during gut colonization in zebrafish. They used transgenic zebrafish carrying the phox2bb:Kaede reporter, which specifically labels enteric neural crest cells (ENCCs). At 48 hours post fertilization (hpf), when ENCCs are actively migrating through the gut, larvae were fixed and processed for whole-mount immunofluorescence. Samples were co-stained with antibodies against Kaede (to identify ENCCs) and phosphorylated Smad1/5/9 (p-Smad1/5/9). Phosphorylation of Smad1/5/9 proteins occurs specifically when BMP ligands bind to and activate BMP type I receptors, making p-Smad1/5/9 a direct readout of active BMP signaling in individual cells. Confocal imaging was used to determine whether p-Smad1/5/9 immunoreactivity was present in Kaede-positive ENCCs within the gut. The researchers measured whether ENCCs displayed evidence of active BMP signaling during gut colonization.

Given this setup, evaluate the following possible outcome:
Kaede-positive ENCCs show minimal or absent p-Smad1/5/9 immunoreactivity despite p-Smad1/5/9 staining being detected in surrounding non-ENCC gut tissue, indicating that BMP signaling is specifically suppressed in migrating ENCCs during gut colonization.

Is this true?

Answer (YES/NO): NO